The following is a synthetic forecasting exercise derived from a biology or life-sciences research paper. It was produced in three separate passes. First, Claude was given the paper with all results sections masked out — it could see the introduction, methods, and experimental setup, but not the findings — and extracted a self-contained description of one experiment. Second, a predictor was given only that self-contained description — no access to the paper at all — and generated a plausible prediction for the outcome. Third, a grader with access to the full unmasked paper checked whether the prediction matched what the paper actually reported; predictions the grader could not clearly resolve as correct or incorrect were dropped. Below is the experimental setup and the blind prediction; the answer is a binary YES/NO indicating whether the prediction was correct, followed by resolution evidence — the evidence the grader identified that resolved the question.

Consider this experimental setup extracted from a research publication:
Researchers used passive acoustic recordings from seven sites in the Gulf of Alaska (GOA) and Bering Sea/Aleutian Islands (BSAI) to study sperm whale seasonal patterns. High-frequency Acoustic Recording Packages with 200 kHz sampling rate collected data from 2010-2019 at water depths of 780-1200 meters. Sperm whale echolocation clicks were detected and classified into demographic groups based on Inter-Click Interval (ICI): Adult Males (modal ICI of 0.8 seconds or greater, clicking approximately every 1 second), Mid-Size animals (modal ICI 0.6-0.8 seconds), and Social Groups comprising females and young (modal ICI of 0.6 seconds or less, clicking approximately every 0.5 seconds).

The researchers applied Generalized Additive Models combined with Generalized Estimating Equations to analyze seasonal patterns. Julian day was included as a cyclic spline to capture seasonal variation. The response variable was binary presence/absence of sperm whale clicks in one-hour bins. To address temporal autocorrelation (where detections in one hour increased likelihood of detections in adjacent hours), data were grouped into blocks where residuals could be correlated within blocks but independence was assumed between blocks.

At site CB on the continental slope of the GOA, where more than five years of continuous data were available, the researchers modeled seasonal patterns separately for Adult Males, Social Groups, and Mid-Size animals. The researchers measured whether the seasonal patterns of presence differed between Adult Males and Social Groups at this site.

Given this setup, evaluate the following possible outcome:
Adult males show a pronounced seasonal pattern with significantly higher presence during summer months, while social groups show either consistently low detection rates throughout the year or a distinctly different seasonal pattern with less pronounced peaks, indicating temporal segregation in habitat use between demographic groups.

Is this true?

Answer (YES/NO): YES